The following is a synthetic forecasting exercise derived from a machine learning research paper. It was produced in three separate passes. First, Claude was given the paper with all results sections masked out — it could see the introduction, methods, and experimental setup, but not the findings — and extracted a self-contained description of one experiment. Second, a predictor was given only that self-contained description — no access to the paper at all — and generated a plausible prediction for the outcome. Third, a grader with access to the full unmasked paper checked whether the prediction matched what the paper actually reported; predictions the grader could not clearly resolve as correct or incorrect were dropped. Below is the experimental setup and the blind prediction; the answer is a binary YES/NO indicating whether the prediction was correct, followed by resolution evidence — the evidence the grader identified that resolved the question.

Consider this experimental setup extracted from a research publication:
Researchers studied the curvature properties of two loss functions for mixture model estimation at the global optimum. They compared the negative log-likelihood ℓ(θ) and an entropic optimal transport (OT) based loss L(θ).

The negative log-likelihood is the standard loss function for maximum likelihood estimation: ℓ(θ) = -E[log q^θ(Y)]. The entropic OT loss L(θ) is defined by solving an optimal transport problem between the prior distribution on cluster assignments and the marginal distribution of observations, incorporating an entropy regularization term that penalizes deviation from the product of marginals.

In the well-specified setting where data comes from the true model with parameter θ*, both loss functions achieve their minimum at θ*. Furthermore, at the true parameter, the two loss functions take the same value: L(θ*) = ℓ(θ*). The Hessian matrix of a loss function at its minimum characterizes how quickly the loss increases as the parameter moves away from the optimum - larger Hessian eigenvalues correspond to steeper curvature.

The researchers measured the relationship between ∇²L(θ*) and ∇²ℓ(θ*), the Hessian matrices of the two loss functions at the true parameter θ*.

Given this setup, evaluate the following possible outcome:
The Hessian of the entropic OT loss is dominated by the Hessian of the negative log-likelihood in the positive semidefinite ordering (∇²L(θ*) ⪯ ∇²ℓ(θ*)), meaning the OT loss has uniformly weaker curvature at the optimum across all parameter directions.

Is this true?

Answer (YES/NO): NO